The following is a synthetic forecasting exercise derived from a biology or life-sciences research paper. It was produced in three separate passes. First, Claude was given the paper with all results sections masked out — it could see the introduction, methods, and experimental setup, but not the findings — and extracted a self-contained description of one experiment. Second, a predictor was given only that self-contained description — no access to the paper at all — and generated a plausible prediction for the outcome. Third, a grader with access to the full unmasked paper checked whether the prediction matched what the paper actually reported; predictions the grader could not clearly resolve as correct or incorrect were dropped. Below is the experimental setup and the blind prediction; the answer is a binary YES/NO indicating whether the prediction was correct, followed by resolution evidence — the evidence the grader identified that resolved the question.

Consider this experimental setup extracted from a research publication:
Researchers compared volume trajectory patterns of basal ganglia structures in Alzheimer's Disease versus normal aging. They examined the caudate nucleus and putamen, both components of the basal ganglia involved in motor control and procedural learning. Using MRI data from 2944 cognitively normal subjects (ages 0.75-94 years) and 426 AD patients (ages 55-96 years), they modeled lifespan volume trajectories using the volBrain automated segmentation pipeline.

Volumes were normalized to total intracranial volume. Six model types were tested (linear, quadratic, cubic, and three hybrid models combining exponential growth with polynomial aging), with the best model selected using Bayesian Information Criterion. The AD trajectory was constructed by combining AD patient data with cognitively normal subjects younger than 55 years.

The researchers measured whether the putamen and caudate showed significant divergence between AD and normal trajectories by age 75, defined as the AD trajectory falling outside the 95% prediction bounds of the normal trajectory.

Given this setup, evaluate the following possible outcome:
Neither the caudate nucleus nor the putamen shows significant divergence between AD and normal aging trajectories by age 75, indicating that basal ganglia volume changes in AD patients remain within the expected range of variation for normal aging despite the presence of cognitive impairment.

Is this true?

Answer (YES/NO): NO